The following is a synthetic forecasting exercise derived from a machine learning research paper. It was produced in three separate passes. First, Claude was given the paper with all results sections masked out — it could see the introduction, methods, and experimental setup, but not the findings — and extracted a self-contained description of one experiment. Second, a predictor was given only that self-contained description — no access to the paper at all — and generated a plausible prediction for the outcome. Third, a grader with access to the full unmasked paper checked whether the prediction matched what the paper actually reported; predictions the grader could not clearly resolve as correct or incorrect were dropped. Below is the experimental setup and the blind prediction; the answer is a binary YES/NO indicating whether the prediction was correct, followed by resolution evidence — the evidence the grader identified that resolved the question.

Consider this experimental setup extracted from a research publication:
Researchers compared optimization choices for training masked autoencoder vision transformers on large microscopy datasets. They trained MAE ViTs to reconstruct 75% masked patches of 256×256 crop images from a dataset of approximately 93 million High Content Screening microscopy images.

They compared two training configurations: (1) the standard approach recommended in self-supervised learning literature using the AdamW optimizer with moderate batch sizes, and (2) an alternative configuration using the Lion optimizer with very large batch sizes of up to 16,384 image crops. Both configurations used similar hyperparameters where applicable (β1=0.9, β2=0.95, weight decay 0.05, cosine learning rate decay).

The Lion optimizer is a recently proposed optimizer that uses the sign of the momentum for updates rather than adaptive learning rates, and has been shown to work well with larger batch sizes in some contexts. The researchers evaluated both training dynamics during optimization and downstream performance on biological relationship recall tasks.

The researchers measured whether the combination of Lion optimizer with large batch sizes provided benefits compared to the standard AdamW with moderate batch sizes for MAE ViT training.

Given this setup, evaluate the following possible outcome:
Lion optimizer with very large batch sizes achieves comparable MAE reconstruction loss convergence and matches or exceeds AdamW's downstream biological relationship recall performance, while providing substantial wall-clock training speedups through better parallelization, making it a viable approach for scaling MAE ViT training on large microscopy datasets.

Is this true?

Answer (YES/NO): NO